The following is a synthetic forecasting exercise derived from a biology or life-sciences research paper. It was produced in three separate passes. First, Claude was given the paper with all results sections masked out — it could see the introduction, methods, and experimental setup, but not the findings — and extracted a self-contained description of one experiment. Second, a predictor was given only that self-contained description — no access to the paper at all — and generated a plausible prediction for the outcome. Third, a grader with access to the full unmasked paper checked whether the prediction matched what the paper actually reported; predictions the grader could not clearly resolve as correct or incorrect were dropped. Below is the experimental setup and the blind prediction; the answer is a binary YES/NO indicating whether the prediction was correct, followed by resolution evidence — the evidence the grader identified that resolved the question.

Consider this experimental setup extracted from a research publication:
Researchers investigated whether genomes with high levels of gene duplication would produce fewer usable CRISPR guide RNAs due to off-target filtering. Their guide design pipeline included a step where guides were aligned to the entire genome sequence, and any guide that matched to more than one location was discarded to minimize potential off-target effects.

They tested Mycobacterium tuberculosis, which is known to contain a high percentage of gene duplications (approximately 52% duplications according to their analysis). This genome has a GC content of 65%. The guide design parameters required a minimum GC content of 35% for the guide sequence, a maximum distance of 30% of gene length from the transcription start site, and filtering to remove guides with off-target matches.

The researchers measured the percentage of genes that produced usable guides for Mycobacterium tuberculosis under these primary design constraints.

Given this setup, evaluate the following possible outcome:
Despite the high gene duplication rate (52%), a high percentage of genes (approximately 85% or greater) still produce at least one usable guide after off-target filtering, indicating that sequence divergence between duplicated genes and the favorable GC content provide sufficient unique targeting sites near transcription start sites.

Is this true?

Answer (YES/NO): YES